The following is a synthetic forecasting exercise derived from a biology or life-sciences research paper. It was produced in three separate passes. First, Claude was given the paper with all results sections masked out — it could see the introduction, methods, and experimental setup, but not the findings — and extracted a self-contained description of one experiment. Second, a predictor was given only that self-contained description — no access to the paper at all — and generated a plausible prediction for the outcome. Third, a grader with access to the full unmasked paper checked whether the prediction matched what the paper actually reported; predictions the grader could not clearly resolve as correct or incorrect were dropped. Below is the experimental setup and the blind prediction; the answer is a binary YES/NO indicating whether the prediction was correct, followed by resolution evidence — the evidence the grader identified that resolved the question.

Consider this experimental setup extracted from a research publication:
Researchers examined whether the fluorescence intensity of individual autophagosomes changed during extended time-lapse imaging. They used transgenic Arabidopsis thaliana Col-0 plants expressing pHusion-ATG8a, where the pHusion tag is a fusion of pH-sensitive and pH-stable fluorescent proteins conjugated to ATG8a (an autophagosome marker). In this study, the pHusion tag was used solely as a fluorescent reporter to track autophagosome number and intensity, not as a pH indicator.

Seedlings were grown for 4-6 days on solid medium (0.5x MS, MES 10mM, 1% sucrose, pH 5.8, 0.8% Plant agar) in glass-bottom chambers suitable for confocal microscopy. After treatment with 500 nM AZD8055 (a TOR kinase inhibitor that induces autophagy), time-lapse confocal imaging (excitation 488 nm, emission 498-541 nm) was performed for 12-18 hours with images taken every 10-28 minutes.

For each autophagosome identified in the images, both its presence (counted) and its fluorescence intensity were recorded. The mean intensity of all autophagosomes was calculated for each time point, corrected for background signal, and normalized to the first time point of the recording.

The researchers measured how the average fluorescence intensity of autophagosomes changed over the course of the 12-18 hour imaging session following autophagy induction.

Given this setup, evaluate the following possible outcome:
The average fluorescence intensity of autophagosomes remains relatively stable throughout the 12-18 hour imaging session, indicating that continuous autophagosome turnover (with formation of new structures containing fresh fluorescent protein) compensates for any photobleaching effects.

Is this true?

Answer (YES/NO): NO